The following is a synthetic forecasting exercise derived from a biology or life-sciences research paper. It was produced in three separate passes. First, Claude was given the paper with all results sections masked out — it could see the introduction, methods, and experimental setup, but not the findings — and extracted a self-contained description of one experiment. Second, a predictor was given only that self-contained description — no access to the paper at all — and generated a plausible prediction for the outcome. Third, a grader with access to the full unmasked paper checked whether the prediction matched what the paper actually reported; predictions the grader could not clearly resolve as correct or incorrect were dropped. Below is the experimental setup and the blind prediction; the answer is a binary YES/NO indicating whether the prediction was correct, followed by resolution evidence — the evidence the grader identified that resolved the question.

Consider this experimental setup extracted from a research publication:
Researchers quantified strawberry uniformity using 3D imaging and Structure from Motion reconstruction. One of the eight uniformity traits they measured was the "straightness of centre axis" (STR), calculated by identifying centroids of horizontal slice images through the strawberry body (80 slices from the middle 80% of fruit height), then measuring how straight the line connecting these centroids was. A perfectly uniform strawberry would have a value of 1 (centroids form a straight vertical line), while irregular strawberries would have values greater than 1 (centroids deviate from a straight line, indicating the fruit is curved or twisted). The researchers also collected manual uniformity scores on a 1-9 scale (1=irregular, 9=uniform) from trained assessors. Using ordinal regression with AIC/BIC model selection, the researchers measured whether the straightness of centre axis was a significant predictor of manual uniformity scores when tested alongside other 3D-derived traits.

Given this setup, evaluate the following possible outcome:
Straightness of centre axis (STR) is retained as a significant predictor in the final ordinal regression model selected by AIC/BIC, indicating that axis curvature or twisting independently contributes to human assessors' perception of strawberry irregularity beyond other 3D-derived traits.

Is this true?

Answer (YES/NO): NO